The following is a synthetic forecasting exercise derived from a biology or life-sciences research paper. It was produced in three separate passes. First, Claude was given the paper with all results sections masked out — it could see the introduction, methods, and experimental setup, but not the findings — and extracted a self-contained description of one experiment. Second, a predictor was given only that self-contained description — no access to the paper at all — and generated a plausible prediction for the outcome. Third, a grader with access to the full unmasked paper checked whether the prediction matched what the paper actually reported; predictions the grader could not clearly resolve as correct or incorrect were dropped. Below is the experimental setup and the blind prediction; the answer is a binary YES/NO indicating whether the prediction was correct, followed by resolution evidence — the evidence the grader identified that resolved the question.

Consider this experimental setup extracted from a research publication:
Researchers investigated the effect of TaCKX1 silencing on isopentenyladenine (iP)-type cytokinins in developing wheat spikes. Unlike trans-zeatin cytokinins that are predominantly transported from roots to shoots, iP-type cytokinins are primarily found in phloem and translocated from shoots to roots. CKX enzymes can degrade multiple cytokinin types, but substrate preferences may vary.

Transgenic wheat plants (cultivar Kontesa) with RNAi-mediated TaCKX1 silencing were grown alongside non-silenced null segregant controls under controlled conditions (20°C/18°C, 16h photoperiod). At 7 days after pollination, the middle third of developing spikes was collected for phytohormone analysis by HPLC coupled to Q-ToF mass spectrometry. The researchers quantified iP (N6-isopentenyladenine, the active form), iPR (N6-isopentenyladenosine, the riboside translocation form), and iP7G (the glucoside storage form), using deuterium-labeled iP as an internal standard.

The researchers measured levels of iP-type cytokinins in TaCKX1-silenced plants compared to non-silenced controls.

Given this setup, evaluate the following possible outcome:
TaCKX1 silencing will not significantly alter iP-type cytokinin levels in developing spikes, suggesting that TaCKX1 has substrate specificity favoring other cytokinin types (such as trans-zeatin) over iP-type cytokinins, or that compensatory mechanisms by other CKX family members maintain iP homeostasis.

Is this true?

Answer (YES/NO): NO